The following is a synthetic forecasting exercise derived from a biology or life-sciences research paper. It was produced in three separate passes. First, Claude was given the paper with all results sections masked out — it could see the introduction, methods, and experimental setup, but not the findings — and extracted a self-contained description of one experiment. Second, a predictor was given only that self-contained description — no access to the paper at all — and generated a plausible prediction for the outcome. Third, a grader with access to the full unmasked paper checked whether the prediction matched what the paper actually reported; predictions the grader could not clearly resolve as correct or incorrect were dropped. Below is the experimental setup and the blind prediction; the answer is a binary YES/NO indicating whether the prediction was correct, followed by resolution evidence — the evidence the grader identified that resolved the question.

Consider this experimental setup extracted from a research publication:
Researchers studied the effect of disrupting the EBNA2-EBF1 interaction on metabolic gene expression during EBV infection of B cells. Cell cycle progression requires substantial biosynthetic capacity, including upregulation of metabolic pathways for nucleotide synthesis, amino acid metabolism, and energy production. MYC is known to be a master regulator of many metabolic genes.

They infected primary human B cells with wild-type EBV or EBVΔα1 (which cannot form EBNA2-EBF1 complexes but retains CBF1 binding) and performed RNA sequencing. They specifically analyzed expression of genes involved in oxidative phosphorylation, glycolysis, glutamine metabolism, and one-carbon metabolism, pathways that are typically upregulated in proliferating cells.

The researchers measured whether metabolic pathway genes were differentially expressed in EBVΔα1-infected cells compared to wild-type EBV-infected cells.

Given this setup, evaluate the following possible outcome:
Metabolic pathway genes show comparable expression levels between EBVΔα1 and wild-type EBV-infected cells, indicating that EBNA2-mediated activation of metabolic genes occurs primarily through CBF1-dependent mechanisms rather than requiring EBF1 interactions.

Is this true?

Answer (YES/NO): NO